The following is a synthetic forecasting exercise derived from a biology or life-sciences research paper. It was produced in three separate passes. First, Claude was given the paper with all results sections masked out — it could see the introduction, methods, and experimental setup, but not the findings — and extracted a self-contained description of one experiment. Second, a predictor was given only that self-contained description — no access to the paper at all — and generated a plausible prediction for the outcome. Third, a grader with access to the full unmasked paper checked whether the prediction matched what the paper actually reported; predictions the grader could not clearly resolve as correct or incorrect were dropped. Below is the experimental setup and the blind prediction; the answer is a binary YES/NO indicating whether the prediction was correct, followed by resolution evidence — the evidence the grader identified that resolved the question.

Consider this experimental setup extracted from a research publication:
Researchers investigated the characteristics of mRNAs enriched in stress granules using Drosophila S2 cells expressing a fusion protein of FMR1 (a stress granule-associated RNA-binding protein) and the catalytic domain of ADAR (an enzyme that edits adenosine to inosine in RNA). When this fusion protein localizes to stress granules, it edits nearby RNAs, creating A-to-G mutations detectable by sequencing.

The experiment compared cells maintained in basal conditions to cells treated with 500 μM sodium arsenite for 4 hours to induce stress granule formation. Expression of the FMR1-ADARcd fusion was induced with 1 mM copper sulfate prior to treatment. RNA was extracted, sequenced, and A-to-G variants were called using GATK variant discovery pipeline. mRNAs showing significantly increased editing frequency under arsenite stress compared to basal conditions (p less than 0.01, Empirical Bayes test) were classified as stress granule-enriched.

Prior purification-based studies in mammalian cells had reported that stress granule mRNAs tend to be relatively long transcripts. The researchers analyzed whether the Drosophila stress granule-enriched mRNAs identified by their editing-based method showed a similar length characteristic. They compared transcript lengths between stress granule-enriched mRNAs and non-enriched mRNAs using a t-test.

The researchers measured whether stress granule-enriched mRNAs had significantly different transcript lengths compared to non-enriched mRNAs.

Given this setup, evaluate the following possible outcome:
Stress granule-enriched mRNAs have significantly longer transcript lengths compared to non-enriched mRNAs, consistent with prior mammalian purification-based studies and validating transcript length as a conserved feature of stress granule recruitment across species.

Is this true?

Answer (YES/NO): YES